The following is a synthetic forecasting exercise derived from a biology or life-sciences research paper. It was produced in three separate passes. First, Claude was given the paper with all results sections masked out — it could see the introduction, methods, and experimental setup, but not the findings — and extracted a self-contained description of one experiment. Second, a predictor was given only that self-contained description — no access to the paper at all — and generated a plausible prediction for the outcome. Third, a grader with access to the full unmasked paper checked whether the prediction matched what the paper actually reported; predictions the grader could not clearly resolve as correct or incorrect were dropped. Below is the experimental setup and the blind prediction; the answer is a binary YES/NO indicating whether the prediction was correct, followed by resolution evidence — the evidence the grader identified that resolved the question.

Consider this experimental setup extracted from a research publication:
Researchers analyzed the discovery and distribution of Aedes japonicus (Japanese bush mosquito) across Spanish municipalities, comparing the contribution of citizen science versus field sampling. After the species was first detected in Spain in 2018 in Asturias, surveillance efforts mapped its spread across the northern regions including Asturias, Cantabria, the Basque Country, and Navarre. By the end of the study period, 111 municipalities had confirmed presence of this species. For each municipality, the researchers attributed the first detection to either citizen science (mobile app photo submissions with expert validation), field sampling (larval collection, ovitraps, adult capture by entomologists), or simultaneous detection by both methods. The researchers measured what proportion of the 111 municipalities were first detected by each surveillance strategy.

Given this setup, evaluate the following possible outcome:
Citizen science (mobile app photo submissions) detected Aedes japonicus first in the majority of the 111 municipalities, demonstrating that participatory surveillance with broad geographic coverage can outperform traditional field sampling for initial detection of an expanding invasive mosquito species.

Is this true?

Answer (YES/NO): NO